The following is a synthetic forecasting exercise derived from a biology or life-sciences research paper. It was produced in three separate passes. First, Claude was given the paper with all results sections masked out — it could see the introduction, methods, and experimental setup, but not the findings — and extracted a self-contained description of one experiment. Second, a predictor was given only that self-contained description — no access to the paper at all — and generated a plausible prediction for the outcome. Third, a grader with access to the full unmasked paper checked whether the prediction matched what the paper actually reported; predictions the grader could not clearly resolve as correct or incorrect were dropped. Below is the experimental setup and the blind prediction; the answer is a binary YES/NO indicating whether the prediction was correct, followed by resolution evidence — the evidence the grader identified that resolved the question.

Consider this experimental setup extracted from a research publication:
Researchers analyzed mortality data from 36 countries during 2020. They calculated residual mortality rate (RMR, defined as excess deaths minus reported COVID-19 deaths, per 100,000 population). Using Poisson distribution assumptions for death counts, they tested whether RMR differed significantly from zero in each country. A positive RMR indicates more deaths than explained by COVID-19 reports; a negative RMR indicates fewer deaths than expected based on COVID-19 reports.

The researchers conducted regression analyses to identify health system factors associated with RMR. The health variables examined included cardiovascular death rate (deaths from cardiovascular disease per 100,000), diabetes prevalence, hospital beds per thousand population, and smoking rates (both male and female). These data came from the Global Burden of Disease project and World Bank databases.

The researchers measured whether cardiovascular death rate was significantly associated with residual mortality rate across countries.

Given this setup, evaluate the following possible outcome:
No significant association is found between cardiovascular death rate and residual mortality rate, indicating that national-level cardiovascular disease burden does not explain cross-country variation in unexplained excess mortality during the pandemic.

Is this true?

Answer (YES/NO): NO